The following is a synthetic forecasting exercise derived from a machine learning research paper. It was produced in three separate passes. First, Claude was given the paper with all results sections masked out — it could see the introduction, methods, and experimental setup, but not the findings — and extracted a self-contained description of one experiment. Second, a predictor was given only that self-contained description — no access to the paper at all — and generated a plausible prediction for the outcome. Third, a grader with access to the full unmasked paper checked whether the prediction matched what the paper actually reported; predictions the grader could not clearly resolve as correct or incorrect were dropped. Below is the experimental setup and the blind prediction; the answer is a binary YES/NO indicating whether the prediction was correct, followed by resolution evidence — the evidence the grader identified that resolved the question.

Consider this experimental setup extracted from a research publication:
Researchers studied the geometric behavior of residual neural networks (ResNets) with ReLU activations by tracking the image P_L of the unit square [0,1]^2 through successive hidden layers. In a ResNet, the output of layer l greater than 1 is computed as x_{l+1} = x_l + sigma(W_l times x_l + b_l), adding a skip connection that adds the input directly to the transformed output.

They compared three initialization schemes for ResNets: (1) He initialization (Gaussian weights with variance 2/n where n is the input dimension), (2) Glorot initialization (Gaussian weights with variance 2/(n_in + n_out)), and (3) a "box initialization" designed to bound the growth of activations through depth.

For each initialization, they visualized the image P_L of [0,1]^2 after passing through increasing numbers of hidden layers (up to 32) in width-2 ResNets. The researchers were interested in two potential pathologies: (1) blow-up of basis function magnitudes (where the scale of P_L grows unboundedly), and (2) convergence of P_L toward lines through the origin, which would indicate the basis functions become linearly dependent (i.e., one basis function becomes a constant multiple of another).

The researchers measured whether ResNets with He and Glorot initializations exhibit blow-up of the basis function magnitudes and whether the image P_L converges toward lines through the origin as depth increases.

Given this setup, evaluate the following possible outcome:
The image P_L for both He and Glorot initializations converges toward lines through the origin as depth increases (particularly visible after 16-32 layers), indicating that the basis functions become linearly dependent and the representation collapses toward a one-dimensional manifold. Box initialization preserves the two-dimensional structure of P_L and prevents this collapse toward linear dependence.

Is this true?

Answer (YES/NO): YES